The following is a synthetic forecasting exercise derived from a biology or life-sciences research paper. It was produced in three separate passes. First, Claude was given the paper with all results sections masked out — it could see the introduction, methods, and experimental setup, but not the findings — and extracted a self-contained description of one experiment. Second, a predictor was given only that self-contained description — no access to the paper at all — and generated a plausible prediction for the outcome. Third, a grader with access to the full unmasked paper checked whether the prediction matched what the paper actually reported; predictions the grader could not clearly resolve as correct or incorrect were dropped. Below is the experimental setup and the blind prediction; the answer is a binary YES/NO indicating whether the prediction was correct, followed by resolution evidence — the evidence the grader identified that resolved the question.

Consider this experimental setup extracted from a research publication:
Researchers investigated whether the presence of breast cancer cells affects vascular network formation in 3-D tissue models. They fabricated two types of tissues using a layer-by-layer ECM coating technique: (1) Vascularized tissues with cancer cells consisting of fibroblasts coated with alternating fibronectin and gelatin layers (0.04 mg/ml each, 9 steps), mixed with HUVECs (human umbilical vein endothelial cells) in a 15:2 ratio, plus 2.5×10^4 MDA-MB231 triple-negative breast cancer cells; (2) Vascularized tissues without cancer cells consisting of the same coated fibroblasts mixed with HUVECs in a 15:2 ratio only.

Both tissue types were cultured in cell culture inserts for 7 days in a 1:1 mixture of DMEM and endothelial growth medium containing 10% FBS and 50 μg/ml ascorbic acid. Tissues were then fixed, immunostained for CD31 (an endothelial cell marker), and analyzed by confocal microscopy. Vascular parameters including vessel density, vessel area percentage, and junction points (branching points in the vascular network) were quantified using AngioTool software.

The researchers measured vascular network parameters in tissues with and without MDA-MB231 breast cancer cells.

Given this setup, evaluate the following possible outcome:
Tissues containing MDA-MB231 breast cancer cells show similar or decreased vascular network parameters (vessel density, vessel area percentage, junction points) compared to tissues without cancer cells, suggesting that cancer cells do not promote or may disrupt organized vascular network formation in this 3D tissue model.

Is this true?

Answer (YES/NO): YES